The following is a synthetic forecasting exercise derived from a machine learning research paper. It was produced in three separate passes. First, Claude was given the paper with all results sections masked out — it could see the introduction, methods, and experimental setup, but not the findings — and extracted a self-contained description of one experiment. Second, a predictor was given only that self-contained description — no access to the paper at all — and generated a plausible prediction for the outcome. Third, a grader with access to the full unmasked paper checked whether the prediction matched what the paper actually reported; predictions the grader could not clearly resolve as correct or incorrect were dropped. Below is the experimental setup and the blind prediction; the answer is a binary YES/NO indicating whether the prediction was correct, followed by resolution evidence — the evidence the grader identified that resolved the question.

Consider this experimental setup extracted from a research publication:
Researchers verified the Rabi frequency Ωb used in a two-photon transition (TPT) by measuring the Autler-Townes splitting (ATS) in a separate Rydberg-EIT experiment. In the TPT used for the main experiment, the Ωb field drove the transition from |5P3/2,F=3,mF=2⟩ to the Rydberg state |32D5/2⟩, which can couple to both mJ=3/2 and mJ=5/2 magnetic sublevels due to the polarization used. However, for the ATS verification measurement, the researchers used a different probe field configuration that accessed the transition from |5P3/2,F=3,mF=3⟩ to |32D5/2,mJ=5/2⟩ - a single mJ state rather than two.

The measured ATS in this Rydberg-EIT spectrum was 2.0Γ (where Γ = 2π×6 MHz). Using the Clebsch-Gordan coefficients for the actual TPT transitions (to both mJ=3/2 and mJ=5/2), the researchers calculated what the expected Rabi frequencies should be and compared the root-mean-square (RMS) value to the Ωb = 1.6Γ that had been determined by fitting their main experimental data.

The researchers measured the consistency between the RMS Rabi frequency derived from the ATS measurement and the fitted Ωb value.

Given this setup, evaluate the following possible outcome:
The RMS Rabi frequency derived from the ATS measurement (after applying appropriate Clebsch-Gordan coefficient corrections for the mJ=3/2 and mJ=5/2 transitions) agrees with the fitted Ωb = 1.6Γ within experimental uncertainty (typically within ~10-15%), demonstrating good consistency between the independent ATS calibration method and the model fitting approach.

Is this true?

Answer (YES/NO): YES